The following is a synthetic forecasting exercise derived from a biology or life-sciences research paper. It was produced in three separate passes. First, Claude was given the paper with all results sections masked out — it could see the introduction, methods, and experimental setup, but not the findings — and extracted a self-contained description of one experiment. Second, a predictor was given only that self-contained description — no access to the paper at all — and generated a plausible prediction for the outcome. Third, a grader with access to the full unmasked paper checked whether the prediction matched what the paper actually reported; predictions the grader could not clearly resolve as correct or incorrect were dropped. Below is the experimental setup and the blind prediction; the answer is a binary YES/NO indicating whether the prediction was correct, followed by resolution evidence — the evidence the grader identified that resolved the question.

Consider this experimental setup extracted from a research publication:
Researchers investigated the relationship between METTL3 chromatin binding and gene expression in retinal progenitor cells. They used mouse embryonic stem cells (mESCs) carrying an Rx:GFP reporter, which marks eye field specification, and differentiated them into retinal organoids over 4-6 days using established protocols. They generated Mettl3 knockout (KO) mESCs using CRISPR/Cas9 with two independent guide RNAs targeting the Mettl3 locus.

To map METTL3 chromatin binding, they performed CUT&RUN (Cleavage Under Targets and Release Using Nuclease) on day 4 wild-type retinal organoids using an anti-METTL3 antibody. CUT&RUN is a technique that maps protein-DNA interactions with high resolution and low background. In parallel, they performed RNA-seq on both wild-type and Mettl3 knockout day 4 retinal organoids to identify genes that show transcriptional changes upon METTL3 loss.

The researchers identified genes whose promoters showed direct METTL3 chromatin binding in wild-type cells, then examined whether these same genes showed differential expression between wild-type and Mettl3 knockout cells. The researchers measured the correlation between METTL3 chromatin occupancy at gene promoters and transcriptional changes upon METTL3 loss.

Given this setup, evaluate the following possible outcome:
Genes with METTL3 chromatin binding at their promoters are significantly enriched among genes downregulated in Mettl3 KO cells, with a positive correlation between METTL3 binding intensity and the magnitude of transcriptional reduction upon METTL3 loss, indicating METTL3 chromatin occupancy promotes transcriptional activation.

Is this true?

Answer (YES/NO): NO